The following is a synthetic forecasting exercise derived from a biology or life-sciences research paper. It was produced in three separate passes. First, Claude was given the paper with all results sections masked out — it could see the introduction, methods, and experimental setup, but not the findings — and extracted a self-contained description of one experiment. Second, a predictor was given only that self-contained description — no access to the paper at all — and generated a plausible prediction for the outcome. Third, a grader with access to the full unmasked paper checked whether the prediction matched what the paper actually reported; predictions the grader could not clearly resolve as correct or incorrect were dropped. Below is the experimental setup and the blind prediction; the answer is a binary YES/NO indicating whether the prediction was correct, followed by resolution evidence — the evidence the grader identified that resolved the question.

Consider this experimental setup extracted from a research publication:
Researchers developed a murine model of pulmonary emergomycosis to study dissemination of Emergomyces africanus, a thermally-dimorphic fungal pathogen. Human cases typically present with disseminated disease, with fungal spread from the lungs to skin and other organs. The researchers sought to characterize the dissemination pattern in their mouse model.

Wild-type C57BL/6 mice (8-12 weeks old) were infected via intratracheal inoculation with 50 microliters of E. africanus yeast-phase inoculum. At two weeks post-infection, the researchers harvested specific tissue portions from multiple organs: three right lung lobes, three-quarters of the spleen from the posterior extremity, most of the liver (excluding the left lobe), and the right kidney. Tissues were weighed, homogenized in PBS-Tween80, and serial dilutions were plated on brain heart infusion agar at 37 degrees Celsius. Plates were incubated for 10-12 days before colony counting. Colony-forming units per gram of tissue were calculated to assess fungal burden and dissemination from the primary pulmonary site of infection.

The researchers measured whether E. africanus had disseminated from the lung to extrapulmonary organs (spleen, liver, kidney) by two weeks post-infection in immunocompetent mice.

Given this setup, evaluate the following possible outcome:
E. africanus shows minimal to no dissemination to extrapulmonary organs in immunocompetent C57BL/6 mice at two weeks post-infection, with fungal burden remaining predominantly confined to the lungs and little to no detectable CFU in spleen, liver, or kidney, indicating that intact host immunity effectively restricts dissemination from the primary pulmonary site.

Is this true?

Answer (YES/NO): NO